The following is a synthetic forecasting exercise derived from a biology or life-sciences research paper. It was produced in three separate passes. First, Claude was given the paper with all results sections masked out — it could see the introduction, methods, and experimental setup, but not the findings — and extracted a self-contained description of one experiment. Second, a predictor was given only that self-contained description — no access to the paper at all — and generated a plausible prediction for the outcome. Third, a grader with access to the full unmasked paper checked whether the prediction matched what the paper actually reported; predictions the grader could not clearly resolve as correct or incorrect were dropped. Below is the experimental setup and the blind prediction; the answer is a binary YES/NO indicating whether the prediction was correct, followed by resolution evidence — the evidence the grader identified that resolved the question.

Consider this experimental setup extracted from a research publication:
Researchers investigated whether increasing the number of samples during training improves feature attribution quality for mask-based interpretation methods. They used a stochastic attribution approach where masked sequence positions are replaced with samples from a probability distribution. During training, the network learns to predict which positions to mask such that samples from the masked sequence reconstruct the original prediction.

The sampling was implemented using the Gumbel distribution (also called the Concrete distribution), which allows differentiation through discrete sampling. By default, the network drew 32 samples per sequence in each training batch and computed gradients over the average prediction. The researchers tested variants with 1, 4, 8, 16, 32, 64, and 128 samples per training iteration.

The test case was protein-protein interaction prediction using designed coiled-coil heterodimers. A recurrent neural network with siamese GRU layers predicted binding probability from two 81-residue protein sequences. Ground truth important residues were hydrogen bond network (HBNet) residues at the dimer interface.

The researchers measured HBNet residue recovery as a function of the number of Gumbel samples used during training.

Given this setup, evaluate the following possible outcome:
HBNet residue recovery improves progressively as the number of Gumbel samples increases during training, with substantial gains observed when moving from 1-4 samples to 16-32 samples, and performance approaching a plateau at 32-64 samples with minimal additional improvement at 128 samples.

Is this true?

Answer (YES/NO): NO